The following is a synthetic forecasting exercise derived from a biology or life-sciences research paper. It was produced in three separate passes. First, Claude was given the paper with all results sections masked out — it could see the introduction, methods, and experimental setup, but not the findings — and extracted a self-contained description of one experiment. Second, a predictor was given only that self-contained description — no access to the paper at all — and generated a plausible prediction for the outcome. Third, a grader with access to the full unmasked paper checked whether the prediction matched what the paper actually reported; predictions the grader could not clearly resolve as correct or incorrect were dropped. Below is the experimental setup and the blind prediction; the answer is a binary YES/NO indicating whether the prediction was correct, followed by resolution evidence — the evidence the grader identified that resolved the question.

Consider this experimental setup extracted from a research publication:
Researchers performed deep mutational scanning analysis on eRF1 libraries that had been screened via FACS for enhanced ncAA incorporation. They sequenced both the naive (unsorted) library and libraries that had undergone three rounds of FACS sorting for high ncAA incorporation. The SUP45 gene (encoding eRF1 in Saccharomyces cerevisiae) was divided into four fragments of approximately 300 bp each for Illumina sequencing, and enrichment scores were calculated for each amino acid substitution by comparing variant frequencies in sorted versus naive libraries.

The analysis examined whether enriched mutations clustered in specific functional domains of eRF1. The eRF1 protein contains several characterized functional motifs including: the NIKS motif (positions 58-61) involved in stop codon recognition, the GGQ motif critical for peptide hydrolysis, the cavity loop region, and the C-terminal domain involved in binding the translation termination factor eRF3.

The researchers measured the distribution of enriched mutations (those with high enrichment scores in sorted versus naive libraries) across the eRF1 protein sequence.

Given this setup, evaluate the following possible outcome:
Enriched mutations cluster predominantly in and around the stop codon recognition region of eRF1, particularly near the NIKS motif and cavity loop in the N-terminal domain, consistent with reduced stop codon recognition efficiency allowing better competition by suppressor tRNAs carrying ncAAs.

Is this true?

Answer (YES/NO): NO